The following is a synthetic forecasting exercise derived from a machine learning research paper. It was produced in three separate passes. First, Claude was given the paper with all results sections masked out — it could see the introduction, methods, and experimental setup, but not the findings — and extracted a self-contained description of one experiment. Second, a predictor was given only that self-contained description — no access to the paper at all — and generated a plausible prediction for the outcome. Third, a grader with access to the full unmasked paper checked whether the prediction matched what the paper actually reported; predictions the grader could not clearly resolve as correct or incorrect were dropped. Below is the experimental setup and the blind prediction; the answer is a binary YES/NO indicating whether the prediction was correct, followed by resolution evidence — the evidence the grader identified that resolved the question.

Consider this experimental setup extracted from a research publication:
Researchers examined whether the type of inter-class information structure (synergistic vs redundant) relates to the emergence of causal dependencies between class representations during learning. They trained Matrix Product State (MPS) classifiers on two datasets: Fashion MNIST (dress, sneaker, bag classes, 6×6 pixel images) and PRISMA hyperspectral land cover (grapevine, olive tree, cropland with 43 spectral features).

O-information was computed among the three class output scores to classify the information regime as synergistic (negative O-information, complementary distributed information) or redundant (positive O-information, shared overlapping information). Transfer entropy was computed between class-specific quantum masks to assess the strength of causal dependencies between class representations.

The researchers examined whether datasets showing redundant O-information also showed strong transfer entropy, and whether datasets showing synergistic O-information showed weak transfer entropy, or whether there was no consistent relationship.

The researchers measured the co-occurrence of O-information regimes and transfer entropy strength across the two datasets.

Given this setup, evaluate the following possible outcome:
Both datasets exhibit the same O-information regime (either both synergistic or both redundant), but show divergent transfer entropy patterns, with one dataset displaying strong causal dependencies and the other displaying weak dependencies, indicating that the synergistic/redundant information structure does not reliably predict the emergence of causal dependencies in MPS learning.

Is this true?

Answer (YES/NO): NO